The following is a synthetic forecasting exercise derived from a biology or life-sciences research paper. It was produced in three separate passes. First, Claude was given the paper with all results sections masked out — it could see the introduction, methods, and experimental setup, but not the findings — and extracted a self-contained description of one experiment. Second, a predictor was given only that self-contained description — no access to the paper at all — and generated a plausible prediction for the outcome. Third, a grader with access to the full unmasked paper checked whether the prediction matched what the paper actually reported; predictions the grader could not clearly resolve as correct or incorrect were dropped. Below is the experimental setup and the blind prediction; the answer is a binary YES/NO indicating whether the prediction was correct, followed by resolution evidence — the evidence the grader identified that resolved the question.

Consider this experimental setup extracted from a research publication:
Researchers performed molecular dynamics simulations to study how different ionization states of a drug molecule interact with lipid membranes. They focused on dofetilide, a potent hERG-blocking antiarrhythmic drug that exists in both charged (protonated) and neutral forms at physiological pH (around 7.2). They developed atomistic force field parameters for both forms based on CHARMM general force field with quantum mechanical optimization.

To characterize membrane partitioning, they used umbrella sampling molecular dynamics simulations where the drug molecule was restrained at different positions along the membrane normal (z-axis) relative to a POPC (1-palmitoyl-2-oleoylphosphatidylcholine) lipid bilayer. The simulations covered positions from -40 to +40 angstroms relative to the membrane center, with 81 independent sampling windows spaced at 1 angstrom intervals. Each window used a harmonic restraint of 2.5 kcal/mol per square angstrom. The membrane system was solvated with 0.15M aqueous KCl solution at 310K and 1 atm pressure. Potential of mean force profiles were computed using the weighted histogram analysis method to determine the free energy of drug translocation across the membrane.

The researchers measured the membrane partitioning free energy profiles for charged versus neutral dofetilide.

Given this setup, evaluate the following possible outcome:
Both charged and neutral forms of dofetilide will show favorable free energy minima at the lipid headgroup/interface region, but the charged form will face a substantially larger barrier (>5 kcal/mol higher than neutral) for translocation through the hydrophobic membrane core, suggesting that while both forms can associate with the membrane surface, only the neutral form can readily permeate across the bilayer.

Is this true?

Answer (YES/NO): NO